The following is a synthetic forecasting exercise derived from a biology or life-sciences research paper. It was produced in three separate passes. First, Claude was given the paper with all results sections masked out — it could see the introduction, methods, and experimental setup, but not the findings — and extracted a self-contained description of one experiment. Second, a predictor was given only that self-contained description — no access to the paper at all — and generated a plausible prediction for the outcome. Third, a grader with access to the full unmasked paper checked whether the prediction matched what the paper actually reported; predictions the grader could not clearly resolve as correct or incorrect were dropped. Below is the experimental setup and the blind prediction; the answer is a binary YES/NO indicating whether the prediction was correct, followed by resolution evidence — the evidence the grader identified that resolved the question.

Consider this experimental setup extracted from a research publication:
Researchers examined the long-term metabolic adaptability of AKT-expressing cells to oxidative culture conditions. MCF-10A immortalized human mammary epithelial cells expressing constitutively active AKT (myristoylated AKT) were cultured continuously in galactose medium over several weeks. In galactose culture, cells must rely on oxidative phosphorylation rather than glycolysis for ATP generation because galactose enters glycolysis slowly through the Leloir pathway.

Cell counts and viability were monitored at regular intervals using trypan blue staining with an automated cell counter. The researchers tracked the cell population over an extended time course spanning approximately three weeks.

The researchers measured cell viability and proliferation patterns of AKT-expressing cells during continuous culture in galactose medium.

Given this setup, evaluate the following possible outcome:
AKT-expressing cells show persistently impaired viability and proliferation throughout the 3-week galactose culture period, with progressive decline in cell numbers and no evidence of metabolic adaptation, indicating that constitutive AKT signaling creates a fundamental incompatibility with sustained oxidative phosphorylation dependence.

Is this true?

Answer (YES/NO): NO